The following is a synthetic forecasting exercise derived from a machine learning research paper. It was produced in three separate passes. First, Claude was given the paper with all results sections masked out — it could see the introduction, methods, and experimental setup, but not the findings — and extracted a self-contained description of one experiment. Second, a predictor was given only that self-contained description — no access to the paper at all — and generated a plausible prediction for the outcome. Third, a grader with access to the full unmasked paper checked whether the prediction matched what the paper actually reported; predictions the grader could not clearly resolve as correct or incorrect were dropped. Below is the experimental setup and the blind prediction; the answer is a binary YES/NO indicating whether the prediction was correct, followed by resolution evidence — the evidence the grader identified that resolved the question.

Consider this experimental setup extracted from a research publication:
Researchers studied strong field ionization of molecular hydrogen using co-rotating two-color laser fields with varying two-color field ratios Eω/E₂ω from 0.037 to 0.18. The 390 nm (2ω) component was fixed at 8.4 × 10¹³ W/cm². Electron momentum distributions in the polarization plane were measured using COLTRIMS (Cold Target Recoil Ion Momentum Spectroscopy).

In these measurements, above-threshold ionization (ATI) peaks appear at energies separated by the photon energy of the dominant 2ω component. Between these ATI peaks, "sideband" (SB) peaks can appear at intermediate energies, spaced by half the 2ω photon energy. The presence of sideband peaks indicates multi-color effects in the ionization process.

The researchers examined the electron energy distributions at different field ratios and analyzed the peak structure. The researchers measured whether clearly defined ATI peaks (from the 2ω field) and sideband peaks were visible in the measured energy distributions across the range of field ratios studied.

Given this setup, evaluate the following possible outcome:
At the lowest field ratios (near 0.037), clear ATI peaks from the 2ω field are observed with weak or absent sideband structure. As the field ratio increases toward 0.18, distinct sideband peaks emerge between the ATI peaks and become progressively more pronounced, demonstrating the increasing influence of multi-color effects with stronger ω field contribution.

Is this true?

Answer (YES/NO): YES